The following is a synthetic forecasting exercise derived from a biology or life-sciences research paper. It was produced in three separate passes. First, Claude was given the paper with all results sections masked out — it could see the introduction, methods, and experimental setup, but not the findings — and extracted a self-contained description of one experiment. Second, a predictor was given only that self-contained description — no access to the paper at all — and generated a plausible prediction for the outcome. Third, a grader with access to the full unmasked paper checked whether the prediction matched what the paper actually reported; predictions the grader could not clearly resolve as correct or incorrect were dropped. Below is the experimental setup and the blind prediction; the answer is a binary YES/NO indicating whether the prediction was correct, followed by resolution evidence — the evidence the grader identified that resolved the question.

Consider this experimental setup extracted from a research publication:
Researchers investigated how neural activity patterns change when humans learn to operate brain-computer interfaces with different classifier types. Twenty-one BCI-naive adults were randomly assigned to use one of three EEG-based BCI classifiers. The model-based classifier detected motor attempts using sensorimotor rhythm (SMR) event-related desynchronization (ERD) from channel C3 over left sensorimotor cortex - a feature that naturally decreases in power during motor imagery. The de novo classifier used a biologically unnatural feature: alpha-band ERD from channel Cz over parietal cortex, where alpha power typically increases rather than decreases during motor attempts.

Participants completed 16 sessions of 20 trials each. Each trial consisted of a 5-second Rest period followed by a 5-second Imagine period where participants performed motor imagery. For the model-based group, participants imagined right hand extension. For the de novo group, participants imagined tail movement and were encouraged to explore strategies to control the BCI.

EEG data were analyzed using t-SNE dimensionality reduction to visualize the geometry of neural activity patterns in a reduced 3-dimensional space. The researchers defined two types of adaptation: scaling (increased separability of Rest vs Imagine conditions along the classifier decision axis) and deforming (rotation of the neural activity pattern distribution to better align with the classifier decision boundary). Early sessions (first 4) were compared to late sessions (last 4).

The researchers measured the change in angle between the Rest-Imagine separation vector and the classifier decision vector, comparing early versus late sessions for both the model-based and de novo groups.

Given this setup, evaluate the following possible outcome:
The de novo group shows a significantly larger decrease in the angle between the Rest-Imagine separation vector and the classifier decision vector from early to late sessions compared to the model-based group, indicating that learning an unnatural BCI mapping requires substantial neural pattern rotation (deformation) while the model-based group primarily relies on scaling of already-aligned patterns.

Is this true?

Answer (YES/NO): NO